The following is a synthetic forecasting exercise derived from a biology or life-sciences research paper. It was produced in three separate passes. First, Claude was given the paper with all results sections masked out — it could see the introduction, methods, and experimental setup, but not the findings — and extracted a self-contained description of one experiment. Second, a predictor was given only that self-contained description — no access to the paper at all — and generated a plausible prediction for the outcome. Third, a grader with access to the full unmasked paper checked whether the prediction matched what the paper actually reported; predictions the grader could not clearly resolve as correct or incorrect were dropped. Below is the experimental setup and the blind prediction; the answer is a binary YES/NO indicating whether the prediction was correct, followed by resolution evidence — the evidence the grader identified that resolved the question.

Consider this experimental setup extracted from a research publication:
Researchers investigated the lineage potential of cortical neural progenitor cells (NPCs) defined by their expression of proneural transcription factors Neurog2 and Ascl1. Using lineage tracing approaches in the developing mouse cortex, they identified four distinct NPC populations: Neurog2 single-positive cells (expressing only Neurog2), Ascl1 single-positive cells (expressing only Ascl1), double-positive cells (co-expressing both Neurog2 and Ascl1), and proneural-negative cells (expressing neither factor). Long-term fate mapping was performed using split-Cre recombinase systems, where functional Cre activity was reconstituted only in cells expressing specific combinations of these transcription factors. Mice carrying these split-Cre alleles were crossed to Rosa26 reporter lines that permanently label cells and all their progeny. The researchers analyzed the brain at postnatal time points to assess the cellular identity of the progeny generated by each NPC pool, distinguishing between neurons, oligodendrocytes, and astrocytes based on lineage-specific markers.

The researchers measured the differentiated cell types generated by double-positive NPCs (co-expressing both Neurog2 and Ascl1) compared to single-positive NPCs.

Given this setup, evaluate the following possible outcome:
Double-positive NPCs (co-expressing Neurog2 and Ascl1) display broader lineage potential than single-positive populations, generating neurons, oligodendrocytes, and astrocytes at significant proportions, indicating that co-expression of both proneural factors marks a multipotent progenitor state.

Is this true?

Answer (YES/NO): NO